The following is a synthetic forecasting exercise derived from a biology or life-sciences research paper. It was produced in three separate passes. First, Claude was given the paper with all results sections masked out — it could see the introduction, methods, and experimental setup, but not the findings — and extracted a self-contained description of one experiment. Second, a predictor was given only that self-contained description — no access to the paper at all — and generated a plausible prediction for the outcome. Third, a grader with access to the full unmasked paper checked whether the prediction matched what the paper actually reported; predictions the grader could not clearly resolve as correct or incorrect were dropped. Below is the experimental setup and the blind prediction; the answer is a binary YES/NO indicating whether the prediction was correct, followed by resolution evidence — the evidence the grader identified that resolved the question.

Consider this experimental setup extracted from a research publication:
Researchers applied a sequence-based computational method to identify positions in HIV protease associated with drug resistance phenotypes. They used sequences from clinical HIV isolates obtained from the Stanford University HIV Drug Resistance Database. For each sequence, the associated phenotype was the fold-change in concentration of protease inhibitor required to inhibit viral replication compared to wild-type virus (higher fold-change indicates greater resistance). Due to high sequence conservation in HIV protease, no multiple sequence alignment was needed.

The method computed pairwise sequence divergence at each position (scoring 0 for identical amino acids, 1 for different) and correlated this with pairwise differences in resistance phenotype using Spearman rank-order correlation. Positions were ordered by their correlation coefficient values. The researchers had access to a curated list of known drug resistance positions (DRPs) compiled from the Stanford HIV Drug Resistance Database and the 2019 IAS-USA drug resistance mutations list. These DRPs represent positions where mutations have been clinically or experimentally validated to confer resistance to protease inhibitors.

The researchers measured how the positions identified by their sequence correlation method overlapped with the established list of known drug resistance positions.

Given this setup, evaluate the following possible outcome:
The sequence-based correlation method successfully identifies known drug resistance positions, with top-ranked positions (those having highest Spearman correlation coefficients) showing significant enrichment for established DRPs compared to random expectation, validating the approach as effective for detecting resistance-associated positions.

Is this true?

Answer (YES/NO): YES